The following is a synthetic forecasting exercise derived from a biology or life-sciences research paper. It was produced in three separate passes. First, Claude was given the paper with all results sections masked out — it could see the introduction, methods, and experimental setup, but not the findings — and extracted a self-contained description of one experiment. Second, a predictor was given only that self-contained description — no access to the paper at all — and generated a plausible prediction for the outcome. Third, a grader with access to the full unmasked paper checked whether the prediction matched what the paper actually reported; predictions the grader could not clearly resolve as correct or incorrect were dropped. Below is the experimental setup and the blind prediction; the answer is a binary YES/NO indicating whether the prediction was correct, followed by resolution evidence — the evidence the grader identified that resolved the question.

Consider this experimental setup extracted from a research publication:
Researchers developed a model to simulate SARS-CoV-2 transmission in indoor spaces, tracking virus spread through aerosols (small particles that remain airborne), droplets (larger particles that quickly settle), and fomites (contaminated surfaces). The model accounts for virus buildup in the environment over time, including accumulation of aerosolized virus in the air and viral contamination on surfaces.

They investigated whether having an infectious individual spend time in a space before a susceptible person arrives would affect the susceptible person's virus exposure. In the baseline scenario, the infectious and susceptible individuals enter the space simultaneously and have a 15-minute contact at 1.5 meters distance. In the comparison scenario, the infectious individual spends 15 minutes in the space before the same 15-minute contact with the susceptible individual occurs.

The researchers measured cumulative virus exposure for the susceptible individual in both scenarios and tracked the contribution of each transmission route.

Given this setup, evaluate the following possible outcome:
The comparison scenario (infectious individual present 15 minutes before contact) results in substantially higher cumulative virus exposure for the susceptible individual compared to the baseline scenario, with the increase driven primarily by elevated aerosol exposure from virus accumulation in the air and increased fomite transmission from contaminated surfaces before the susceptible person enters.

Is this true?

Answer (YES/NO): YES